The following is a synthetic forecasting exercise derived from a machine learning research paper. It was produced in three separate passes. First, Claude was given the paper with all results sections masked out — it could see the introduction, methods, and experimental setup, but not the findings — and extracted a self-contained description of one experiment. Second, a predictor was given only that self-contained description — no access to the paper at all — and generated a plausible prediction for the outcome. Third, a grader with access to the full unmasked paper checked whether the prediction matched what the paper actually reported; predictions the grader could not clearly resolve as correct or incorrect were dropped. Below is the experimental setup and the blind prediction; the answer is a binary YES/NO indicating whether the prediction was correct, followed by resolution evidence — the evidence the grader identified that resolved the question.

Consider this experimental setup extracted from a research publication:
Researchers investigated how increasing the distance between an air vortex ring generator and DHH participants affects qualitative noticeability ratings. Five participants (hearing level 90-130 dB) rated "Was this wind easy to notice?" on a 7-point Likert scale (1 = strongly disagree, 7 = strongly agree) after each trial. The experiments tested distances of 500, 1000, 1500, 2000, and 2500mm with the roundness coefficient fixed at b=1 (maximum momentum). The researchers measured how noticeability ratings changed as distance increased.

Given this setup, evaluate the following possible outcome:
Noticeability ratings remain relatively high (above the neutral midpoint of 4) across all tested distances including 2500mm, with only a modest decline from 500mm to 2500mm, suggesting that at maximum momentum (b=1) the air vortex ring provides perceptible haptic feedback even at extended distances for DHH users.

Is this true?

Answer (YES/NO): YES